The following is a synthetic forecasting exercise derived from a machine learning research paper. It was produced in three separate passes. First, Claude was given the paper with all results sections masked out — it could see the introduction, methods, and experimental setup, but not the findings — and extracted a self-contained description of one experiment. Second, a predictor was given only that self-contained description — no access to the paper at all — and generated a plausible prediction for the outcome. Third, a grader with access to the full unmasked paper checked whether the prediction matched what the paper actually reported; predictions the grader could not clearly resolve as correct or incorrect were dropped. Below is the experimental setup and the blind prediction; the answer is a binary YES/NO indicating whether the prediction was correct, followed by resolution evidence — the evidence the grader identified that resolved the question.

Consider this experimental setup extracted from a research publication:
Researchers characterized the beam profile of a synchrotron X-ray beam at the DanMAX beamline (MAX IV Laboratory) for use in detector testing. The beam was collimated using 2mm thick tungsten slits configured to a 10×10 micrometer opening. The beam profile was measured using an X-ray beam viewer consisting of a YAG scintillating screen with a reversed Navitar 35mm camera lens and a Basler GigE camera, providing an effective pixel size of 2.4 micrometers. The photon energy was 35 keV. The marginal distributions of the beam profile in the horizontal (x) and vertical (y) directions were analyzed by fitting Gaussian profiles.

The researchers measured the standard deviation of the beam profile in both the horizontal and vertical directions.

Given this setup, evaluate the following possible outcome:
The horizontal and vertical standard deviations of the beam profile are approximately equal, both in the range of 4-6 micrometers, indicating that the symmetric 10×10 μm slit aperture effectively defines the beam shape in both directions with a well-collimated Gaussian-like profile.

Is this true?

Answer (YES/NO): NO